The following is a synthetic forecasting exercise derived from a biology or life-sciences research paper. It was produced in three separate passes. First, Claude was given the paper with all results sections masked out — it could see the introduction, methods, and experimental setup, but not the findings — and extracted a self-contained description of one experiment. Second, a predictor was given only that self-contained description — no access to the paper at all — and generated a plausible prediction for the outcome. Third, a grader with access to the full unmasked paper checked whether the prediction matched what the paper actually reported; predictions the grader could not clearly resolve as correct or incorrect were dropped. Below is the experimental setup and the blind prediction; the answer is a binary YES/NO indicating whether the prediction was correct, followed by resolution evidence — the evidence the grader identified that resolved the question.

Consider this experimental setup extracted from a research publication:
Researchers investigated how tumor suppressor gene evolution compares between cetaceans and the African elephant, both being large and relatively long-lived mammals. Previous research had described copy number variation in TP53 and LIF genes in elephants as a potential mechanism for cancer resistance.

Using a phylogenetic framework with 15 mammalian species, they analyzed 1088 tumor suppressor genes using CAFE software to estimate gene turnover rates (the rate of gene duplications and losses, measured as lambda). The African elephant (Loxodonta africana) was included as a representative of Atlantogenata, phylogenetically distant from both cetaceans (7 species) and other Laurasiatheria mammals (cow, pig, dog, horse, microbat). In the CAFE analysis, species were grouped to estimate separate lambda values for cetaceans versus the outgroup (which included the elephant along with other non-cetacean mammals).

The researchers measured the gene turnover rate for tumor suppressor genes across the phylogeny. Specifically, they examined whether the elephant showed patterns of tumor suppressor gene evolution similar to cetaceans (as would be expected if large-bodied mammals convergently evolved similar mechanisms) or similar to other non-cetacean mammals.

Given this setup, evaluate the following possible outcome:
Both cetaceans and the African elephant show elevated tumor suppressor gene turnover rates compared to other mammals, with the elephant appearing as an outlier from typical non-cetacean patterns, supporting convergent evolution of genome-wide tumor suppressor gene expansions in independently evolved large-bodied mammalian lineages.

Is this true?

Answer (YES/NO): NO